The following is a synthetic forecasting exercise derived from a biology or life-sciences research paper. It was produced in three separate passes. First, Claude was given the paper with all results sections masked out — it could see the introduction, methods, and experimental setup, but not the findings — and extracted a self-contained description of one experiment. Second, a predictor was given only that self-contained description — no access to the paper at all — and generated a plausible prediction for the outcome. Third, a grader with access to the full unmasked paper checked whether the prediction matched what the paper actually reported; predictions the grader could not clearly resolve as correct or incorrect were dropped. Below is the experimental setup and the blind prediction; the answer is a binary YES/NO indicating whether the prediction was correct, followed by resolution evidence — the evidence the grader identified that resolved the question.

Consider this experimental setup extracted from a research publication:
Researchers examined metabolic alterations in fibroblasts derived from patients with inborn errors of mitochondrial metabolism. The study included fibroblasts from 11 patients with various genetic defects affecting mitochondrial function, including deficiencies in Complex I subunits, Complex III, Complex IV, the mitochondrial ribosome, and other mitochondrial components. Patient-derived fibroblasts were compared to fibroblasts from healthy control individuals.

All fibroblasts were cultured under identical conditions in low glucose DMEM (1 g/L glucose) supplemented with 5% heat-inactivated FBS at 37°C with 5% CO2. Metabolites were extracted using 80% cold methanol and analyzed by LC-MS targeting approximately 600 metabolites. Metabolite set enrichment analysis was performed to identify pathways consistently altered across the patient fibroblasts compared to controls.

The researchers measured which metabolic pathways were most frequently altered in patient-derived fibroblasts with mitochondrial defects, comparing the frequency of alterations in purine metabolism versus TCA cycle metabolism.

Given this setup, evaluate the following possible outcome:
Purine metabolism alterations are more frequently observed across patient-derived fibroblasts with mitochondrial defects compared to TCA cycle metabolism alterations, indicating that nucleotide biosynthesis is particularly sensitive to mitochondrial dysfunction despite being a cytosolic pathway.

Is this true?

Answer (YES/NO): YES